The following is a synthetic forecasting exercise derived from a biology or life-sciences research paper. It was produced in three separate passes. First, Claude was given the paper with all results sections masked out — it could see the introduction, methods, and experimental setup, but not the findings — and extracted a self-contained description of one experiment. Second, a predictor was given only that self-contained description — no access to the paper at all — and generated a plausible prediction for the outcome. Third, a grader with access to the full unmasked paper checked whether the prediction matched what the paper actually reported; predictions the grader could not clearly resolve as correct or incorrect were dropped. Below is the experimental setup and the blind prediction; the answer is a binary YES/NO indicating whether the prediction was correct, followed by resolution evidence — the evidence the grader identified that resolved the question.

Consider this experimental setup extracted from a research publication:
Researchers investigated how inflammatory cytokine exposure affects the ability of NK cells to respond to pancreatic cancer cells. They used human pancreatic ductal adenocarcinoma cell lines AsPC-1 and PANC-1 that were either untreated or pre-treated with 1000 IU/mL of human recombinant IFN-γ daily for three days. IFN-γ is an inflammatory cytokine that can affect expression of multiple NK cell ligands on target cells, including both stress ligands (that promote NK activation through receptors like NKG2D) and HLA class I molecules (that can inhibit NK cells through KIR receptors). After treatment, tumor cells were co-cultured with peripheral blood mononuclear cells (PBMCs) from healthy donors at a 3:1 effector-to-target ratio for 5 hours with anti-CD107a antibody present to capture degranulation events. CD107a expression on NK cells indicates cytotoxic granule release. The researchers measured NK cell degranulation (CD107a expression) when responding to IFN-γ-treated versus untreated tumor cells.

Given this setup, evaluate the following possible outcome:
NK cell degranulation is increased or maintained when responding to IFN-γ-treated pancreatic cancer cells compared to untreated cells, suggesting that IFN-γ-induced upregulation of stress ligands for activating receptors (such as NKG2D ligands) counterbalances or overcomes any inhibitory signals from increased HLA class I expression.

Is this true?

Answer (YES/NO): NO